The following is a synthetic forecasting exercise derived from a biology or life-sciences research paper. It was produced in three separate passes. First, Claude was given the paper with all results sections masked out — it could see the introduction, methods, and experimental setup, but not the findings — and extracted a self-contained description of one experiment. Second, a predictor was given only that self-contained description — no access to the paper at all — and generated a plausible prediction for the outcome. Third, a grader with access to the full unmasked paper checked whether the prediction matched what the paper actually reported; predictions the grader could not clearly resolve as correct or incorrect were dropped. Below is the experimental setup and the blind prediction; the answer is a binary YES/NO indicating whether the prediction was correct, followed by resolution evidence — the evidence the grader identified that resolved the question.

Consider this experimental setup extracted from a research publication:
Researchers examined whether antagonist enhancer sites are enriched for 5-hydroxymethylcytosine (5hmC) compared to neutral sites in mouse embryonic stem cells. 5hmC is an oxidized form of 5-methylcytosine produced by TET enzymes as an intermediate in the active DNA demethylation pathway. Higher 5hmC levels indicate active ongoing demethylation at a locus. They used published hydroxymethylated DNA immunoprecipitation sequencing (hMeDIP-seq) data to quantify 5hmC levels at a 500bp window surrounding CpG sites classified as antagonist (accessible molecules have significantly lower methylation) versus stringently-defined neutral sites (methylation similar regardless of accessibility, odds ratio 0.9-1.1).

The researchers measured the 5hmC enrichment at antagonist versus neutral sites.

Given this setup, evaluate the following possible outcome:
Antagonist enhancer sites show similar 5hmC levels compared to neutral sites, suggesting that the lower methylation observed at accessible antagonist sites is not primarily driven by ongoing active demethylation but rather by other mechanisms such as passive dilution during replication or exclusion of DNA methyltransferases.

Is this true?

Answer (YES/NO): YES